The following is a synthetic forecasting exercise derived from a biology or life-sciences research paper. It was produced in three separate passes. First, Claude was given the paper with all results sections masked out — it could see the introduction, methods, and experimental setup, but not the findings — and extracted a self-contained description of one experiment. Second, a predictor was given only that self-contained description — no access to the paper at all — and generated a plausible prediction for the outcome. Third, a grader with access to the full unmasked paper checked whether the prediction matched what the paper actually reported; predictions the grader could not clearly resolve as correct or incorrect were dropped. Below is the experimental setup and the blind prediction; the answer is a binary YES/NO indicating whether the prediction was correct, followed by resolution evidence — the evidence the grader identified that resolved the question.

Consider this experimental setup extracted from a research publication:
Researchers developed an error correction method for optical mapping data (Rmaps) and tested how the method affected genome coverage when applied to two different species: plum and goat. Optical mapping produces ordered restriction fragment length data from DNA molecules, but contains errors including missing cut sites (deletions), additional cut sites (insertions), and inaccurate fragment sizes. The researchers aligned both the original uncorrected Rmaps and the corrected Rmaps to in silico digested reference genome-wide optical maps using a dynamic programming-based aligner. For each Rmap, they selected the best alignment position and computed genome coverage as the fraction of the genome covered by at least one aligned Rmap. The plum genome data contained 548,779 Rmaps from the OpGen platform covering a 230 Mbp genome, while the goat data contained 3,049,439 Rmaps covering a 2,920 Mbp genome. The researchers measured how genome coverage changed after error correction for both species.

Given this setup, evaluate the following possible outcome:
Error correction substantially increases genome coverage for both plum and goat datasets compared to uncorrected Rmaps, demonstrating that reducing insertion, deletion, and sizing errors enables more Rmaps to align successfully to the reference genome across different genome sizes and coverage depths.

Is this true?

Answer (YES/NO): NO